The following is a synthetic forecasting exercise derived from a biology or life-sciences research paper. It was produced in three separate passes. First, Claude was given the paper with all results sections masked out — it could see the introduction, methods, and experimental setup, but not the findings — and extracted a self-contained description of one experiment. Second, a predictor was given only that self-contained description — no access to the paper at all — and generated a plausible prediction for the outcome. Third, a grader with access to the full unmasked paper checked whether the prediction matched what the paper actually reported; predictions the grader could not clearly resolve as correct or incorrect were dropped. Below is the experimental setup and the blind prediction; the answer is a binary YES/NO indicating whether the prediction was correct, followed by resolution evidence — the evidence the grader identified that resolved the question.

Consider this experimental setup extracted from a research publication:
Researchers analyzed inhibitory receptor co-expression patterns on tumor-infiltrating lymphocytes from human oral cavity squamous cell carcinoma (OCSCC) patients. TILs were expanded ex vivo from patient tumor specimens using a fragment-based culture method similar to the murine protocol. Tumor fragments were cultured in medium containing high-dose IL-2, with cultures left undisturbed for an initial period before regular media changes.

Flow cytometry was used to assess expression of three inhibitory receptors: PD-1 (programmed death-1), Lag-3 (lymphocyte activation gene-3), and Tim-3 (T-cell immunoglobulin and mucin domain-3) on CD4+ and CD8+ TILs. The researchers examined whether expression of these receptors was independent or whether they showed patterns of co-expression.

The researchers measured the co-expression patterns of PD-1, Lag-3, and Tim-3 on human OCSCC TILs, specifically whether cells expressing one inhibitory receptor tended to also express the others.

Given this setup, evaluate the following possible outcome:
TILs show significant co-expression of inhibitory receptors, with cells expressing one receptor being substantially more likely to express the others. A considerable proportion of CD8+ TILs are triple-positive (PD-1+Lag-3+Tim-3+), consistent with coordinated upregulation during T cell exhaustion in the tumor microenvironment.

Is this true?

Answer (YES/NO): NO